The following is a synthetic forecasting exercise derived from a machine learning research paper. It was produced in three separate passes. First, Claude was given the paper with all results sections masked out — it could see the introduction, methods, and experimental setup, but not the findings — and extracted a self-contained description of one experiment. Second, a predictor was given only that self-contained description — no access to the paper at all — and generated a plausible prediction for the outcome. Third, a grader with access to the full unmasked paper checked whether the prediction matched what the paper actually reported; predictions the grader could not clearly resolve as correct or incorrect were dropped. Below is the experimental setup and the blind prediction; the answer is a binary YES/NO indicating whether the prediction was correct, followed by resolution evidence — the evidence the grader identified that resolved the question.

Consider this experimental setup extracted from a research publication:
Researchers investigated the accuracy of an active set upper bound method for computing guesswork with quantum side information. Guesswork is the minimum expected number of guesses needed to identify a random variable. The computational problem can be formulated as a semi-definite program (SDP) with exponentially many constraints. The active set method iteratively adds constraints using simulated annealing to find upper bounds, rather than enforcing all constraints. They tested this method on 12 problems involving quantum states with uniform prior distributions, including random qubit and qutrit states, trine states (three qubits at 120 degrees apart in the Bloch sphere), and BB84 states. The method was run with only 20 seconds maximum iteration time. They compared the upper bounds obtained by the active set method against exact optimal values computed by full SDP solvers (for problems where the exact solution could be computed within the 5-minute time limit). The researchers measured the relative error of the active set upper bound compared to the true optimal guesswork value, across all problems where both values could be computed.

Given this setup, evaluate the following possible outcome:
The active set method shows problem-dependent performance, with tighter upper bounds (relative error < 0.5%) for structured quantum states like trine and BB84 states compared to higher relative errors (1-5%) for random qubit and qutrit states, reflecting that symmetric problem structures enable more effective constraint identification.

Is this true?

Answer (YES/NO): NO